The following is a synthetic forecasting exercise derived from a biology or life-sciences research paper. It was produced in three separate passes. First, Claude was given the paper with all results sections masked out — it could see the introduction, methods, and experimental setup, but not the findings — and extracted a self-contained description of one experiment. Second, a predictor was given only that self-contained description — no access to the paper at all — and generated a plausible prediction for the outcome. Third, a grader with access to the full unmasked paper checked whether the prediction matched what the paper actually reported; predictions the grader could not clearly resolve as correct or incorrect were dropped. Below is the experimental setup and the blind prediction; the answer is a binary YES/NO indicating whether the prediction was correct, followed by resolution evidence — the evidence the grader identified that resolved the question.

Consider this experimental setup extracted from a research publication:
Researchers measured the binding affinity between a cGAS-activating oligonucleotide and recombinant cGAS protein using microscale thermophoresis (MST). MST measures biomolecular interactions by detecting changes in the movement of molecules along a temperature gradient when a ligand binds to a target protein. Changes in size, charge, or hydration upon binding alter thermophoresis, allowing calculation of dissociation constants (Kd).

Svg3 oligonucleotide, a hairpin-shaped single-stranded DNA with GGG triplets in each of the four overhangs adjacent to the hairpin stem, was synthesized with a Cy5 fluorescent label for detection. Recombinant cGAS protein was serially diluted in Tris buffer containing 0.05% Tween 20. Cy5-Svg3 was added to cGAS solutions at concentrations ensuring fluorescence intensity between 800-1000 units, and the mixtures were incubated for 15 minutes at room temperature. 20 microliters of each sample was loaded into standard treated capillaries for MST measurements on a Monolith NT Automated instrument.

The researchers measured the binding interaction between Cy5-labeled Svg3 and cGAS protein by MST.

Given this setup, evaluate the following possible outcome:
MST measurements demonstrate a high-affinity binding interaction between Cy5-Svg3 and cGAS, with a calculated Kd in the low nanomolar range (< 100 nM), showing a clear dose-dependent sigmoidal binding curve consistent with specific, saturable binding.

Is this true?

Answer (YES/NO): NO